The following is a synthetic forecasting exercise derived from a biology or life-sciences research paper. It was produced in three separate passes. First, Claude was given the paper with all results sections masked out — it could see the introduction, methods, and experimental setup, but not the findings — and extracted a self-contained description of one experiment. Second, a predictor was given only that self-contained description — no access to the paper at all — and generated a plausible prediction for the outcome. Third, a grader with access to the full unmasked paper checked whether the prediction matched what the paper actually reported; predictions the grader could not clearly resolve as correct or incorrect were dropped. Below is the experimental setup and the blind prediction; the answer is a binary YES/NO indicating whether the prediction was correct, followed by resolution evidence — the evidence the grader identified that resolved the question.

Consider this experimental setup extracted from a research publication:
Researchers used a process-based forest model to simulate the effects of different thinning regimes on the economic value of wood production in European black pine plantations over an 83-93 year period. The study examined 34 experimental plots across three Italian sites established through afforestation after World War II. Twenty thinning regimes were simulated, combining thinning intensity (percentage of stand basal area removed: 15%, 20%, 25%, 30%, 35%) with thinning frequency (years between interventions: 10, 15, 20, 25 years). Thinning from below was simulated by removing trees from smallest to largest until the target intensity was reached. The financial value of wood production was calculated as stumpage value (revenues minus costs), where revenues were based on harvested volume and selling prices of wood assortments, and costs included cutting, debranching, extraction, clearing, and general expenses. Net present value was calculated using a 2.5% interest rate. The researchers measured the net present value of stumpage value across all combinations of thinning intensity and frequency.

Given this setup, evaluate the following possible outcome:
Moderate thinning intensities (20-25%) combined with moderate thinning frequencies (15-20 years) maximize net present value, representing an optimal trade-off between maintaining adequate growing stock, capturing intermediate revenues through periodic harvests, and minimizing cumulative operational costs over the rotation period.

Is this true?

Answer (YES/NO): NO